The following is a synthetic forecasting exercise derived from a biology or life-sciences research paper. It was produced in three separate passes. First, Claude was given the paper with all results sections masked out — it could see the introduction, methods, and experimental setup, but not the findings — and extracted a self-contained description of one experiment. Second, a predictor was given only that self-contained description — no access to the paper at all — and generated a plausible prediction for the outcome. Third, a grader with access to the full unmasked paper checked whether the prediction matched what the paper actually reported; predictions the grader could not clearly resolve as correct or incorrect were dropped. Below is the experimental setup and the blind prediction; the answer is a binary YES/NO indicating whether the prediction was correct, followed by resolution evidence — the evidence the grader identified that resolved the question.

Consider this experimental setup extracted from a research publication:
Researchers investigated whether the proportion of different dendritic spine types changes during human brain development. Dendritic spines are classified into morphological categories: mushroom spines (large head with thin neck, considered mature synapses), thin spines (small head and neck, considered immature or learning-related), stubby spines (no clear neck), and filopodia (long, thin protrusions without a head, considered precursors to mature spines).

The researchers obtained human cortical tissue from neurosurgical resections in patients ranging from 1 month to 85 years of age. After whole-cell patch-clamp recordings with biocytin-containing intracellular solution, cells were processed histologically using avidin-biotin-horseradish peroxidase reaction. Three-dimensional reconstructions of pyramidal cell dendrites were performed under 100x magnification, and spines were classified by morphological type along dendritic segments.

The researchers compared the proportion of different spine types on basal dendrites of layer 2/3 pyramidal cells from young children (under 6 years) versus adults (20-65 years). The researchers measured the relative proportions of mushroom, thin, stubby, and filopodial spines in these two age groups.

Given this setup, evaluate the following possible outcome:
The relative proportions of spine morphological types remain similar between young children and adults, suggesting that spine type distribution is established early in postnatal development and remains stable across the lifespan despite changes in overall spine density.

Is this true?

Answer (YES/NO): NO